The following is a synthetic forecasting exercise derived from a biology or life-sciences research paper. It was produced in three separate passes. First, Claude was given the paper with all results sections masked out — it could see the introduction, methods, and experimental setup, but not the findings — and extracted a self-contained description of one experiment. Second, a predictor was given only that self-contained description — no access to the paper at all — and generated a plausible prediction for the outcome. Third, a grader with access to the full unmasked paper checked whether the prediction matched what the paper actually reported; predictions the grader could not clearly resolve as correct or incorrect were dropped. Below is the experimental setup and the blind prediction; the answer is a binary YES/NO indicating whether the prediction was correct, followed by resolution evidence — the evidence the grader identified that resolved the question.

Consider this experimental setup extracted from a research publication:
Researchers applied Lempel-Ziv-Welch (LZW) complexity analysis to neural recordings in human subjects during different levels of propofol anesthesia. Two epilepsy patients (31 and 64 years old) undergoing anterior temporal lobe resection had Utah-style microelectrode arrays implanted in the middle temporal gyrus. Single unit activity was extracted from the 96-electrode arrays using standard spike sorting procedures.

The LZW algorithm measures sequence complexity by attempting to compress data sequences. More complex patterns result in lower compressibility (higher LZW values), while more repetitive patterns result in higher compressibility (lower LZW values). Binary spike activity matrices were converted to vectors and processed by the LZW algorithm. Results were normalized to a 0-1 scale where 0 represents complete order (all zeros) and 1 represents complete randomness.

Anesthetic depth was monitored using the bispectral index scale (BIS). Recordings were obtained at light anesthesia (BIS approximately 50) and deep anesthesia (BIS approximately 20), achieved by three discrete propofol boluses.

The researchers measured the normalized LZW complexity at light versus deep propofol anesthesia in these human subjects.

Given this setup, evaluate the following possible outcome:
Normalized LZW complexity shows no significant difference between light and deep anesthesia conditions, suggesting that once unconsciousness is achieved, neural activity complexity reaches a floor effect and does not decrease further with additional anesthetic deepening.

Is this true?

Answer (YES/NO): NO